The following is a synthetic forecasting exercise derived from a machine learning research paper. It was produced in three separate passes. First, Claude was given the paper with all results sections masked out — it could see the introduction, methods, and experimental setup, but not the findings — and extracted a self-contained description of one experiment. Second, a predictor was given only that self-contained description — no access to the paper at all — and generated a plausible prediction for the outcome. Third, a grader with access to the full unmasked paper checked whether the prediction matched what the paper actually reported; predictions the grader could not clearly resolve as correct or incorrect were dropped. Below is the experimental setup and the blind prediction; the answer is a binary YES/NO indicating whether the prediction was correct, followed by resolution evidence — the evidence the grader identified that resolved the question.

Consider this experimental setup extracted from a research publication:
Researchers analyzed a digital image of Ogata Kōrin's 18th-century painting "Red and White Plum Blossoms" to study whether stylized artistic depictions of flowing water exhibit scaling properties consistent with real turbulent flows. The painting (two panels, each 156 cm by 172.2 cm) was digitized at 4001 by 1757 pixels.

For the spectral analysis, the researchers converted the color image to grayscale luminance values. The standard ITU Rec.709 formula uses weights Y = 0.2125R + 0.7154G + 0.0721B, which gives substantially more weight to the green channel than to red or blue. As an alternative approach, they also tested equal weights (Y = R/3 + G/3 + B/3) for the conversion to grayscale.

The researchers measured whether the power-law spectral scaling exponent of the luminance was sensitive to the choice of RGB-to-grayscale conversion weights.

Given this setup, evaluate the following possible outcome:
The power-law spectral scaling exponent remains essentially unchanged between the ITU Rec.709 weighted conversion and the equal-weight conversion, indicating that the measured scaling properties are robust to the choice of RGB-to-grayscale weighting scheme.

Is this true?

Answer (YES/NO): YES